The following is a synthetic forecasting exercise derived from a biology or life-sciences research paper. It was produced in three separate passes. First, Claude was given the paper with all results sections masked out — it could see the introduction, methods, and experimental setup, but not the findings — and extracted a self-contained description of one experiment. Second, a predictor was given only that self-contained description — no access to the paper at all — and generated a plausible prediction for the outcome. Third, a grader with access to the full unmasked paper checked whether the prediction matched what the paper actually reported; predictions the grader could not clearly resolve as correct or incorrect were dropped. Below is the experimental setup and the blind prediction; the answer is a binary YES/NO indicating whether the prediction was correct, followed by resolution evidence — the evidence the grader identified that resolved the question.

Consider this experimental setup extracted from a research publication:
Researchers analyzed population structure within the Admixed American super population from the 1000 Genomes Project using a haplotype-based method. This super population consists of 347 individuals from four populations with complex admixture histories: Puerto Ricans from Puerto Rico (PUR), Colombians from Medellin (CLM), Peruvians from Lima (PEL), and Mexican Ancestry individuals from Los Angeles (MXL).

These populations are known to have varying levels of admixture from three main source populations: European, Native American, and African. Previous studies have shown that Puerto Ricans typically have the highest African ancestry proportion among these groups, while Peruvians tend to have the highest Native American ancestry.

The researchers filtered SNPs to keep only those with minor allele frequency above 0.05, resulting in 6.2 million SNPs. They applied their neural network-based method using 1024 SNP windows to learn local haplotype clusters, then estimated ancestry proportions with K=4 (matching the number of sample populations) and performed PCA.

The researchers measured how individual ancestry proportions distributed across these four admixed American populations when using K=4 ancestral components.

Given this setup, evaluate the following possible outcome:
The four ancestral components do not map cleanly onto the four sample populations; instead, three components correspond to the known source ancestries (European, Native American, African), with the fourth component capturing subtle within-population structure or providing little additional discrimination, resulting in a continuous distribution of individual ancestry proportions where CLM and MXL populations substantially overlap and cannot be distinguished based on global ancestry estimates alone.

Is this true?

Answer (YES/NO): NO